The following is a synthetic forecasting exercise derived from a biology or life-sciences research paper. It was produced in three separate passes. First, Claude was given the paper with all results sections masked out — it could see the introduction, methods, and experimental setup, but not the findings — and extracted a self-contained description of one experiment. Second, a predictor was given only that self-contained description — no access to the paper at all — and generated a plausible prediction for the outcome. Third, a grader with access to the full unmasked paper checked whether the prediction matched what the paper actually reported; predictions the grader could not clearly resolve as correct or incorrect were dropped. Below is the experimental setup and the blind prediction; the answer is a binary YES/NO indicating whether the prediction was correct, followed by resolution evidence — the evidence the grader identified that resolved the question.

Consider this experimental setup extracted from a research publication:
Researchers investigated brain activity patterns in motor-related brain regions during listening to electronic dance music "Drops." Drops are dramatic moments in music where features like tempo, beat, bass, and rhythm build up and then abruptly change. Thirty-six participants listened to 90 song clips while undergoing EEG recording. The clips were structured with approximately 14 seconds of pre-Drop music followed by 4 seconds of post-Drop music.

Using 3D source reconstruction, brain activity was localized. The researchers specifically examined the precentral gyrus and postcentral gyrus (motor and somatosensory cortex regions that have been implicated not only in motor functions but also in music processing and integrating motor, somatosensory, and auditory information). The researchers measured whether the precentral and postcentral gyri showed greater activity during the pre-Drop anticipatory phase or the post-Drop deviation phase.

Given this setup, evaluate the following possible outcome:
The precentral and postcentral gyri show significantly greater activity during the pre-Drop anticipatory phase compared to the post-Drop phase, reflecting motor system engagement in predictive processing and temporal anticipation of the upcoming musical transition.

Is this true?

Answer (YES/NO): YES